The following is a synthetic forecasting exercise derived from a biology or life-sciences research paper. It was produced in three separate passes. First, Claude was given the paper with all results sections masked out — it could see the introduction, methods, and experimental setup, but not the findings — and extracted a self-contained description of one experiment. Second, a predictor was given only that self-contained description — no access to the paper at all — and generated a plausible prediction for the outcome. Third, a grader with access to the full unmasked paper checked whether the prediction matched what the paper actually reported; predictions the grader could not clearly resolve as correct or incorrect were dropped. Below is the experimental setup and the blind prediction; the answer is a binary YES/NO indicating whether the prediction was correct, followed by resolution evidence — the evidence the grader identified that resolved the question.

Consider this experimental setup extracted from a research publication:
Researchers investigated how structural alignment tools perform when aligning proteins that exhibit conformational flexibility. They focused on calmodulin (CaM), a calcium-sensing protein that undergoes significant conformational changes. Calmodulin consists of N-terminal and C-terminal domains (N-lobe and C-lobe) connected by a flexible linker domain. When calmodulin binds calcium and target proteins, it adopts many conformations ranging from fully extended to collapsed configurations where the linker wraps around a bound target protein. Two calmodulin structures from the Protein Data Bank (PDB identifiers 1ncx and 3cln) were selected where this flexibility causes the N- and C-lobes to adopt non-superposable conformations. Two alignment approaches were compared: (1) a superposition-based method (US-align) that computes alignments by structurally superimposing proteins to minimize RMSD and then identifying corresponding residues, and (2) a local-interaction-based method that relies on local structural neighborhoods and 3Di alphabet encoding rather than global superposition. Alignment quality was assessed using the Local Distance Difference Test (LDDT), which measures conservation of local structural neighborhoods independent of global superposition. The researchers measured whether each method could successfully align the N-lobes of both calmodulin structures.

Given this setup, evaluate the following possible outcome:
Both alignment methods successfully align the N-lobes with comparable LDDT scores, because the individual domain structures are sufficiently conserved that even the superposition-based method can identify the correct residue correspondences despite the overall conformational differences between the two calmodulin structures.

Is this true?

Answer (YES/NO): NO